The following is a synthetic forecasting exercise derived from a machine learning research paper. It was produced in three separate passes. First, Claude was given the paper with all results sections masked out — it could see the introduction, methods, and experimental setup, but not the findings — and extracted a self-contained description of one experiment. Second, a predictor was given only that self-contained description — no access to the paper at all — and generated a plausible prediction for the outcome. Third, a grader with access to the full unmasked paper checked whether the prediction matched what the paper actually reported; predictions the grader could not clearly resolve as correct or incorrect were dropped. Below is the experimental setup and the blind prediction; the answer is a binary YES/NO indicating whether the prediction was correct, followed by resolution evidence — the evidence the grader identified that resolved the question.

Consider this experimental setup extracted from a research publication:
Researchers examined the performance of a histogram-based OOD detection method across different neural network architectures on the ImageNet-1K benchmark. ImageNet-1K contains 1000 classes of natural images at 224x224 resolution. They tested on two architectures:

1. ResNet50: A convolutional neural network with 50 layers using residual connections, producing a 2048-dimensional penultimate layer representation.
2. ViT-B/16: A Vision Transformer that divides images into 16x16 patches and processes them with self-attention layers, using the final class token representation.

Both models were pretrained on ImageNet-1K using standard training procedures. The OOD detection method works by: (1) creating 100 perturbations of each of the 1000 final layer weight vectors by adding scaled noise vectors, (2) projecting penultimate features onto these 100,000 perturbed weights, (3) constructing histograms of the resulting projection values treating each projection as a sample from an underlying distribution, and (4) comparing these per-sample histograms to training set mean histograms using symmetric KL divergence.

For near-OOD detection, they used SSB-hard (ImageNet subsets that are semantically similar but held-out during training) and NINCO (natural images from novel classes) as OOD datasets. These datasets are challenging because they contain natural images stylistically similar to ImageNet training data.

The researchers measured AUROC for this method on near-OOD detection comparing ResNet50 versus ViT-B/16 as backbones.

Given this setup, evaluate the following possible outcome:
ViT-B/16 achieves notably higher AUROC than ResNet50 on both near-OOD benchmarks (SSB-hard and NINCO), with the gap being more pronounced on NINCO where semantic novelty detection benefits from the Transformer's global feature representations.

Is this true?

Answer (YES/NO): NO